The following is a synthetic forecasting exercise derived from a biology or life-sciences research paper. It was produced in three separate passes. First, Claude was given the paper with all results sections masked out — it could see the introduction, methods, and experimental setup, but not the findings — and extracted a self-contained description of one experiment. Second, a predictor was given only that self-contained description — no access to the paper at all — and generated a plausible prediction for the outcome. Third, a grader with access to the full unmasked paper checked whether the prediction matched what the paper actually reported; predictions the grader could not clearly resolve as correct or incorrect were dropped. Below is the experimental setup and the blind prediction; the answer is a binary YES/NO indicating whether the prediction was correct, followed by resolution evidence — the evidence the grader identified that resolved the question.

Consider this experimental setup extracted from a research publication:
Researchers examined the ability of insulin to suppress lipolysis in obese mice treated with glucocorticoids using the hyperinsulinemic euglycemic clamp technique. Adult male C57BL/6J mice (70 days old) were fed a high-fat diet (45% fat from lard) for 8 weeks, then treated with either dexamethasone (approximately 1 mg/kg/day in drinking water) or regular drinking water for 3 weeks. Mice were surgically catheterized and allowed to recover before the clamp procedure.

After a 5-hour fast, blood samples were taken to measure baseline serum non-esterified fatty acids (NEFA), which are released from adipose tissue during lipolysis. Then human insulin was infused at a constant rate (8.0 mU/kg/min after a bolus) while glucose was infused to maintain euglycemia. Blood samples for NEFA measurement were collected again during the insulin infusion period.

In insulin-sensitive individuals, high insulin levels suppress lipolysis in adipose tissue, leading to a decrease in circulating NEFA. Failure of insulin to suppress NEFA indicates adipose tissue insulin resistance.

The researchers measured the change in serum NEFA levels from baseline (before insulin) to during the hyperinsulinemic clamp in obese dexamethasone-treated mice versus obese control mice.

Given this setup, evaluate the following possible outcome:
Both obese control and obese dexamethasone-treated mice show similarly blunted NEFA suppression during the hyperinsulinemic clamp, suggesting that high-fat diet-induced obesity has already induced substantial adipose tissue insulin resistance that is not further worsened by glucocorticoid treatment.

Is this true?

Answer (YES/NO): NO